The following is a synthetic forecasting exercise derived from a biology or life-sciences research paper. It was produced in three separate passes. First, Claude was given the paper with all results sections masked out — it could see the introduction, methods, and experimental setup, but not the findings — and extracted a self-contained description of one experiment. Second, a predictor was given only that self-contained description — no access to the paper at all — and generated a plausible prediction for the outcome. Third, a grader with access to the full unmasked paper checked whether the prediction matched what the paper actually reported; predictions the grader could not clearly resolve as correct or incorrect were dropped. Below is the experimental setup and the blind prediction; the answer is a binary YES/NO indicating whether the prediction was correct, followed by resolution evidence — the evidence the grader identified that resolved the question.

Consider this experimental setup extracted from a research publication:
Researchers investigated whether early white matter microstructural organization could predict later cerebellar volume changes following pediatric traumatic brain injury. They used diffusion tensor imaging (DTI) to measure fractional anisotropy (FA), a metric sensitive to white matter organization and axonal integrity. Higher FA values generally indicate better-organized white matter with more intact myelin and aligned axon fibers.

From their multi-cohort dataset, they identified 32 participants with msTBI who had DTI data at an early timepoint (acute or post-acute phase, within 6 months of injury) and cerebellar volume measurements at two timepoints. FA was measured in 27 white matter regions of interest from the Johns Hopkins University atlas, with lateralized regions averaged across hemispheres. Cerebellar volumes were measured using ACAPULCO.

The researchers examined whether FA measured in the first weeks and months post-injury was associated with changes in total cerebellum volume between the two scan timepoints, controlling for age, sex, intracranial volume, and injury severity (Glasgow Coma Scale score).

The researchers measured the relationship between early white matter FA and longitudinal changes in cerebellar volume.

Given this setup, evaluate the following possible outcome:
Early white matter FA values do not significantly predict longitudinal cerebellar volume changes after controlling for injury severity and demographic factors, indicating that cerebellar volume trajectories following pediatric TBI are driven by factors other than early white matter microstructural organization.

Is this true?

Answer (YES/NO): NO